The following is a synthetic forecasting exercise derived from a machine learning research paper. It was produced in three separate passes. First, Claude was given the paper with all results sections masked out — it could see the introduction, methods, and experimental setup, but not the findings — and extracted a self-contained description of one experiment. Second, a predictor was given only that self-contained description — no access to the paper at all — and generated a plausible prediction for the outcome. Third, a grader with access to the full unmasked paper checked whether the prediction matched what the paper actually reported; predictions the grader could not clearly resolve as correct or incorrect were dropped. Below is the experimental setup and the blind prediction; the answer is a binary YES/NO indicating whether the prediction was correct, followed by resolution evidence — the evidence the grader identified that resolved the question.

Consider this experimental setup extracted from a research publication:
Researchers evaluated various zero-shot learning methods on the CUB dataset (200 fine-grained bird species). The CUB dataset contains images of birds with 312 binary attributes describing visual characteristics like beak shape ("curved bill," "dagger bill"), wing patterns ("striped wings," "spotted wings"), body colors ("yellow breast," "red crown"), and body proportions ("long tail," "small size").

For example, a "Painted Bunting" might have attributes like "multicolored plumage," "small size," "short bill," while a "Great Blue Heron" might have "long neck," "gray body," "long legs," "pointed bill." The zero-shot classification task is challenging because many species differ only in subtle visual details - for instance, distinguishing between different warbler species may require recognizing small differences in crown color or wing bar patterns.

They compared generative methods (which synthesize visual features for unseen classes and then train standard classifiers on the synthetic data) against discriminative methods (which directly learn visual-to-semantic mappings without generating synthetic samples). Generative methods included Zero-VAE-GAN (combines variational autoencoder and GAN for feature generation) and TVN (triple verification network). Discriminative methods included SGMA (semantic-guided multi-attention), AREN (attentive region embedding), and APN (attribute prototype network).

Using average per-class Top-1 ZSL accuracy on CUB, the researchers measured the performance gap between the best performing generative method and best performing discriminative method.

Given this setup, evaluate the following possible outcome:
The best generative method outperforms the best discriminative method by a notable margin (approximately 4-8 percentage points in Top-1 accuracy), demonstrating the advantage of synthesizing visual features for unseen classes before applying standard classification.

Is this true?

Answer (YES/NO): NO